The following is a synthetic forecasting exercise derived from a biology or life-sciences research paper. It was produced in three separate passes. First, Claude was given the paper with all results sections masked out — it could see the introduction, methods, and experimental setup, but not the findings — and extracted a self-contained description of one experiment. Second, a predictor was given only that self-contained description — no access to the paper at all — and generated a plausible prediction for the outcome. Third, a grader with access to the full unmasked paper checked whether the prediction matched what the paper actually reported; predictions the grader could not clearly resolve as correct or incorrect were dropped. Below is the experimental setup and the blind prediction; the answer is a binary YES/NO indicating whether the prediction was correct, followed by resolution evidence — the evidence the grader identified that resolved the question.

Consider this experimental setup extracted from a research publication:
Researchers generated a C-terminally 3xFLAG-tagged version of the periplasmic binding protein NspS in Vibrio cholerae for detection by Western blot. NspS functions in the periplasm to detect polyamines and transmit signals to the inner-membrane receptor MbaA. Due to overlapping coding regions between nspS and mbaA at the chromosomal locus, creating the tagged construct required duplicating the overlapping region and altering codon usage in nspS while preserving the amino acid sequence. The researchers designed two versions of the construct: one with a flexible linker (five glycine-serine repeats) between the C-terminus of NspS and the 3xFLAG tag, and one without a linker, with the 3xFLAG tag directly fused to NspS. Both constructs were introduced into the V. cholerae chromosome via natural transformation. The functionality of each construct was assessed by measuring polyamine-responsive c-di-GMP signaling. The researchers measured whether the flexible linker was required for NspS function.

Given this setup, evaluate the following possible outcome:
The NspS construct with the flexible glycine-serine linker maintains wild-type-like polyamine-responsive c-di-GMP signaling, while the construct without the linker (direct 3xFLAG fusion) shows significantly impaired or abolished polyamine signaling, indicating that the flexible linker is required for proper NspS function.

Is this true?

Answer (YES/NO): YES